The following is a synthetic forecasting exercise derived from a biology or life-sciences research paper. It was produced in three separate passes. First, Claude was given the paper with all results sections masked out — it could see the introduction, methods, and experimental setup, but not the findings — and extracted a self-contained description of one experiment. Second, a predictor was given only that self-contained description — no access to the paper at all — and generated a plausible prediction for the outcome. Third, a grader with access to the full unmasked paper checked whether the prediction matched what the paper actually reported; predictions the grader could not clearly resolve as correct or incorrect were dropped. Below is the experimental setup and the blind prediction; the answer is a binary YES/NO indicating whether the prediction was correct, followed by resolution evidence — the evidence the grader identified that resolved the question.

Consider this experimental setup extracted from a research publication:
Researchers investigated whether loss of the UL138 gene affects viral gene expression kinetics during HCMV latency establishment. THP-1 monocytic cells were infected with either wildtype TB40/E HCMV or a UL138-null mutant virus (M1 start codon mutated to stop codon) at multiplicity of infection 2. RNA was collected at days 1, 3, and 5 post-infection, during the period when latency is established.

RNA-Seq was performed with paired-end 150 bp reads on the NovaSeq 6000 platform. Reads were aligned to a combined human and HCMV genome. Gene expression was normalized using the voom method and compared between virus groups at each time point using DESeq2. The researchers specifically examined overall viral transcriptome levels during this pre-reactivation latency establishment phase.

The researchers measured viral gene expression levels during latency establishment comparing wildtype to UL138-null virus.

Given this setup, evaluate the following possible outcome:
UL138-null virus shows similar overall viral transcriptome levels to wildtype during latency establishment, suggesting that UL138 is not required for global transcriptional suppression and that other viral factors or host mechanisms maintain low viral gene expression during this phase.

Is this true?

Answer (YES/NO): NO